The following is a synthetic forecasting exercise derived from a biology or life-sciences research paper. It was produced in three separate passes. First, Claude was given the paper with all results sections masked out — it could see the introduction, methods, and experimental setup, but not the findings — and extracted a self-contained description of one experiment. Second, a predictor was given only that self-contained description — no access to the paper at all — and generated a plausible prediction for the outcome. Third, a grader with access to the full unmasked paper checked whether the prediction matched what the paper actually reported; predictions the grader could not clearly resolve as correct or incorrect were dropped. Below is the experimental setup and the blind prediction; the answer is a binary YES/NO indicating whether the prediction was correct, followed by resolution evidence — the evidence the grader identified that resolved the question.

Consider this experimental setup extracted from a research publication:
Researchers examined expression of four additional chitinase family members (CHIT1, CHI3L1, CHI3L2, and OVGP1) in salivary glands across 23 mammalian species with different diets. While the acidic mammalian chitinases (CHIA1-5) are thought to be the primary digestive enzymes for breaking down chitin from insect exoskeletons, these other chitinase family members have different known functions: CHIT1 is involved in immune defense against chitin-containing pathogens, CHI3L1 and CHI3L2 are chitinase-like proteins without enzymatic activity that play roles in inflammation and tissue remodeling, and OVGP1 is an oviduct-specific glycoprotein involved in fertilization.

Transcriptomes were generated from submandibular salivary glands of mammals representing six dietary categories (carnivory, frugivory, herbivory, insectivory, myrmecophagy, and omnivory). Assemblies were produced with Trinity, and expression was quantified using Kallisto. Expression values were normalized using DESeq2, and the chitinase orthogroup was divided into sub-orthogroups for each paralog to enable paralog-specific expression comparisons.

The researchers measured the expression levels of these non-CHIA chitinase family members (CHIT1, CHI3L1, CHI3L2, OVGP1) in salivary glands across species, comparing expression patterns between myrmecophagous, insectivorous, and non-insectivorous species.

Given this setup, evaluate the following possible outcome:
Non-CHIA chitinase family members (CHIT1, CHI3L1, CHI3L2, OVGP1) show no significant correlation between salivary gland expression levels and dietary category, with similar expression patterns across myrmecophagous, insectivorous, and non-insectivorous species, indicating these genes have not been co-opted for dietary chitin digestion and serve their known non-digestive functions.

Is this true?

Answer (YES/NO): NO